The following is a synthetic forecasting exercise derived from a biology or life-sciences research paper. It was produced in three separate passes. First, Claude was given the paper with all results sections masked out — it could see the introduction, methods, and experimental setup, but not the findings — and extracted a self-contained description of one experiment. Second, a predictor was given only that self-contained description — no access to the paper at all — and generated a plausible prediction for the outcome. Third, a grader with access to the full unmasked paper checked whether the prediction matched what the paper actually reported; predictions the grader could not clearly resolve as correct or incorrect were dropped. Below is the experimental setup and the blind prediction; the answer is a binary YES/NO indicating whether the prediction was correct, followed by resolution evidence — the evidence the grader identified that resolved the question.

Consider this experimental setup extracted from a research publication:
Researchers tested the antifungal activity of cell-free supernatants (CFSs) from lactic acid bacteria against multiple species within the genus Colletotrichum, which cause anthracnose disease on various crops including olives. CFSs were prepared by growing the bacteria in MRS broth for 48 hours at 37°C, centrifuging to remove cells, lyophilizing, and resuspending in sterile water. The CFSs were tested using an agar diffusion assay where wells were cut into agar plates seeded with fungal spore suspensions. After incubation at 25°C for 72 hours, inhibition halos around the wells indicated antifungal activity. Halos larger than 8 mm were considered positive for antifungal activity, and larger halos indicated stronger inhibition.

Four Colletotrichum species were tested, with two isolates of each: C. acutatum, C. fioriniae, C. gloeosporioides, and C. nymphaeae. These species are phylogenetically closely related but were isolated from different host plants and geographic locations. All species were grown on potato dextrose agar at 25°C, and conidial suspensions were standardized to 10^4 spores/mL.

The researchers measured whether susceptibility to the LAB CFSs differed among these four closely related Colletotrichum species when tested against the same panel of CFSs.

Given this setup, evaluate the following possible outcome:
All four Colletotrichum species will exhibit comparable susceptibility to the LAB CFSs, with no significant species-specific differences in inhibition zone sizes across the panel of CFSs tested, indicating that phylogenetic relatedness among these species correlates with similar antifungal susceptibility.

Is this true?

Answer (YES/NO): NO